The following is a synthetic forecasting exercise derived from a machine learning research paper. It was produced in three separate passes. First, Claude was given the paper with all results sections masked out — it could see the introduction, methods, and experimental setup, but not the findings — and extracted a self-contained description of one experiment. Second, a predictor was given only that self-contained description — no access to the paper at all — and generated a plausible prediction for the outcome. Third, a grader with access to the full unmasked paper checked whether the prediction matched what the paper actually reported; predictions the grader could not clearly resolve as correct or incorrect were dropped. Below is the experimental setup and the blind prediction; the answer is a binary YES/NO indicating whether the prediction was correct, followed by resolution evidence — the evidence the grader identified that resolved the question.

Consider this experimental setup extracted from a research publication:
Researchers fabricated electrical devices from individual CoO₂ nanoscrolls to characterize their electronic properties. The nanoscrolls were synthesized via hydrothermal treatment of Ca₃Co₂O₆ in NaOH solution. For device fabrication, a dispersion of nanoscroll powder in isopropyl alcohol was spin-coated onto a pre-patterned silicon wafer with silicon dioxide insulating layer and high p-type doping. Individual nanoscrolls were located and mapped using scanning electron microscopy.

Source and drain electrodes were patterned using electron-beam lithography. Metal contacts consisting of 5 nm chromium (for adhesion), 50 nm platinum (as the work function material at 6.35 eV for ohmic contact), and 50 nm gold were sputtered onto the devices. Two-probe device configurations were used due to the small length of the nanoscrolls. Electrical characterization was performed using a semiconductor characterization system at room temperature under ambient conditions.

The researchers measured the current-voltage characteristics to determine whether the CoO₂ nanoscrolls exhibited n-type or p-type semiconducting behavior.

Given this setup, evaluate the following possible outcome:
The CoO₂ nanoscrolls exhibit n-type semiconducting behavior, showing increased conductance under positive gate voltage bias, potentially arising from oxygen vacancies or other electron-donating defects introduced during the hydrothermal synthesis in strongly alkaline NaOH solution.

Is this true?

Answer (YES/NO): NO